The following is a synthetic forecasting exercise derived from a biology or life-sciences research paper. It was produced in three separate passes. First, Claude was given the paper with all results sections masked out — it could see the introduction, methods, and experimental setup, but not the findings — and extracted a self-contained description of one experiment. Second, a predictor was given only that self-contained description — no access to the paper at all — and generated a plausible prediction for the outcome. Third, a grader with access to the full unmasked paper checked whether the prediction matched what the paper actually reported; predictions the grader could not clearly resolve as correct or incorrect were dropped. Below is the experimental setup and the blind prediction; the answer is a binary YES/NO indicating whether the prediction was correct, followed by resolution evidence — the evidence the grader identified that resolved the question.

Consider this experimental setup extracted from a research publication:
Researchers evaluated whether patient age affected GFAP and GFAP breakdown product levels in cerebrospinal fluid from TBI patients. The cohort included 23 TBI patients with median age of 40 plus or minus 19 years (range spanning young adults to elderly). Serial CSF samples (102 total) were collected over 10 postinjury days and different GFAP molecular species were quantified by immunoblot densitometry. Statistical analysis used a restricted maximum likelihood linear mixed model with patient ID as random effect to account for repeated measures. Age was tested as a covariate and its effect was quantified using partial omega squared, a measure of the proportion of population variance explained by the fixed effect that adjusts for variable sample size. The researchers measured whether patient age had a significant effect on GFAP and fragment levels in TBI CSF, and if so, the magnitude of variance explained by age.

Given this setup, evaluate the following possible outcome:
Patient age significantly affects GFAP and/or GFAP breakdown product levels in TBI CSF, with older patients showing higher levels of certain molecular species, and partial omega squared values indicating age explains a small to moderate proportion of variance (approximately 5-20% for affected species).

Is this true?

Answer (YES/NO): NO